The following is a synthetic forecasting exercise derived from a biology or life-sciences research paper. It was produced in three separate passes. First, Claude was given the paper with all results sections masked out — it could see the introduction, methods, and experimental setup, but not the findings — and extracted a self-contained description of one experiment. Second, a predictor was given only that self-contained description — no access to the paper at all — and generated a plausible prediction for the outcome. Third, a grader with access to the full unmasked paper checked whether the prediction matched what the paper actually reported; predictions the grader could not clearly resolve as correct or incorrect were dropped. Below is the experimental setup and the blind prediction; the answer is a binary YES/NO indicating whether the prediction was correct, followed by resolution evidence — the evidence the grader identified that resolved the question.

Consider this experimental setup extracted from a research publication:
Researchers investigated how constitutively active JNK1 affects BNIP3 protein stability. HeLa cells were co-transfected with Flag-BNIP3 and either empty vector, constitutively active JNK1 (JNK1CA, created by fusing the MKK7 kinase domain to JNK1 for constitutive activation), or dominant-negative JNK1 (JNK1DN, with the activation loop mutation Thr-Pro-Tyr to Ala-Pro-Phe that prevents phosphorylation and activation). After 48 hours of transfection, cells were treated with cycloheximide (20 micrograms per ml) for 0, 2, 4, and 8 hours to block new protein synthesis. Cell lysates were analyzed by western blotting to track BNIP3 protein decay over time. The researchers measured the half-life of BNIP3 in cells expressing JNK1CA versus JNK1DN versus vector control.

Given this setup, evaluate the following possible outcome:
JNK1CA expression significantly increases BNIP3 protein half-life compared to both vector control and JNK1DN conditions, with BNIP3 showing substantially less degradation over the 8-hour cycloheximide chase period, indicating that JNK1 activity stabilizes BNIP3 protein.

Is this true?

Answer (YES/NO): YES